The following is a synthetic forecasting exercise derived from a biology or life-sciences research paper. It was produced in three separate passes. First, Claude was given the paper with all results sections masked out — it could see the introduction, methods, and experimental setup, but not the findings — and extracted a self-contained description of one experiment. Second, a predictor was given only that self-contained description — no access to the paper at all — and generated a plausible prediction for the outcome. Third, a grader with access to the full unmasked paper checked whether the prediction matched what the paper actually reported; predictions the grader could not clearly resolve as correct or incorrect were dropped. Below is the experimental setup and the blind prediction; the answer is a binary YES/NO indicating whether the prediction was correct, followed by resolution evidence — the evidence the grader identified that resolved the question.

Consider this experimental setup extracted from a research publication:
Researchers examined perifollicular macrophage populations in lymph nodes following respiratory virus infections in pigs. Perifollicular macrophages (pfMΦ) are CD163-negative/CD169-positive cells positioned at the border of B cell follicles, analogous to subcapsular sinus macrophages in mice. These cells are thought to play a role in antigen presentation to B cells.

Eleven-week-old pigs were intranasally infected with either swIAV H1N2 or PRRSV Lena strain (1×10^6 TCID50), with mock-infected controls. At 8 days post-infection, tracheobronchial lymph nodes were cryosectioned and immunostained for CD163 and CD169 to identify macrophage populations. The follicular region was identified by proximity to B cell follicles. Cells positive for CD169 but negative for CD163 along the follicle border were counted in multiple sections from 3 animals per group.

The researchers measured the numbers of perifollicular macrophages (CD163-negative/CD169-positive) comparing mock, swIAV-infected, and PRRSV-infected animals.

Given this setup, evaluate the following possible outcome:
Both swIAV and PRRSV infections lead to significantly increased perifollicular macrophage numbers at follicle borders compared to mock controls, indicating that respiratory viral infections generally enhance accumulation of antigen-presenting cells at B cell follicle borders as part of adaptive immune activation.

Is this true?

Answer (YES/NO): NO